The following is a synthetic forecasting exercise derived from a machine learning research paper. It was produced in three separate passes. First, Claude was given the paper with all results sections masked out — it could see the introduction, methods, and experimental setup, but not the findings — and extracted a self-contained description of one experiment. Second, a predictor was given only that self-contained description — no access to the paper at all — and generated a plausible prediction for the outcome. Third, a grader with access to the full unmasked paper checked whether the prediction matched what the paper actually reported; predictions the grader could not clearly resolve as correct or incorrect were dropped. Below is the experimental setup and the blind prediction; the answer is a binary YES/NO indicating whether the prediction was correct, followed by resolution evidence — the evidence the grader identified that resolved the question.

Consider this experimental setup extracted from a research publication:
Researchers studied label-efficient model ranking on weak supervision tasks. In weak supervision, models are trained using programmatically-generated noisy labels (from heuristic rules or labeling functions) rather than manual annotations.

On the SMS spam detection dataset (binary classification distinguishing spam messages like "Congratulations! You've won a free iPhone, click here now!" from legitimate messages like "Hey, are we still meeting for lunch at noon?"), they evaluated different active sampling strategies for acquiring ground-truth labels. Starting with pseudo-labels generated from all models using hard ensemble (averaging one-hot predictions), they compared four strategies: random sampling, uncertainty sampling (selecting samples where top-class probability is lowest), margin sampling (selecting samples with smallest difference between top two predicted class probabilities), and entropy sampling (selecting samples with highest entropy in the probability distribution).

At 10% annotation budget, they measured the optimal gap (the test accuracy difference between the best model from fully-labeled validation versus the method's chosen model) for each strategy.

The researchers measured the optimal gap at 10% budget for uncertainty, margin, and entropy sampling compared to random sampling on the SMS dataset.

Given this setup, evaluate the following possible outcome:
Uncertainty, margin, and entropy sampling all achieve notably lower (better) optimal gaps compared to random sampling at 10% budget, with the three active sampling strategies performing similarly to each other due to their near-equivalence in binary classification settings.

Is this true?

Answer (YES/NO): YES